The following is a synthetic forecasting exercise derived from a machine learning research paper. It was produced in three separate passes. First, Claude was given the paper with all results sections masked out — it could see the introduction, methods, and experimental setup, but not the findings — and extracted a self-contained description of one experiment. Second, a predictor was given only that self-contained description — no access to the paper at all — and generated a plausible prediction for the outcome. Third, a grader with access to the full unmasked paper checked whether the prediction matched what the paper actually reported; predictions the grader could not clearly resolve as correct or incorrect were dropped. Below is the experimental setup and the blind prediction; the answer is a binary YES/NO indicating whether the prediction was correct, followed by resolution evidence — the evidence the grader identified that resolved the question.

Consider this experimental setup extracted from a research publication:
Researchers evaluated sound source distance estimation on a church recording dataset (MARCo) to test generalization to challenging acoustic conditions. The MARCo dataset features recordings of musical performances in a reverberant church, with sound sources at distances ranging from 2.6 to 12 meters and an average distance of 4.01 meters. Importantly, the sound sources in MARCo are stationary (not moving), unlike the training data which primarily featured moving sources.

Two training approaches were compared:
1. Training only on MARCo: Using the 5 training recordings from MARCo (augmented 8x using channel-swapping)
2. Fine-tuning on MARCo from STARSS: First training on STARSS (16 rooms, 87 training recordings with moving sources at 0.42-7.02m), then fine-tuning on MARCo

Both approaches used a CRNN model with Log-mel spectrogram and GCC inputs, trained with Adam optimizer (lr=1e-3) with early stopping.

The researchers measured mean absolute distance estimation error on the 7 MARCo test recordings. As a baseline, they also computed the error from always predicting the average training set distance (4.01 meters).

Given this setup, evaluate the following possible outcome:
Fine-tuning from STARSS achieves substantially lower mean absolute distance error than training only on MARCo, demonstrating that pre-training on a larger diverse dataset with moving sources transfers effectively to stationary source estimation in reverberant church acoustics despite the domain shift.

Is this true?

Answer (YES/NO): YES